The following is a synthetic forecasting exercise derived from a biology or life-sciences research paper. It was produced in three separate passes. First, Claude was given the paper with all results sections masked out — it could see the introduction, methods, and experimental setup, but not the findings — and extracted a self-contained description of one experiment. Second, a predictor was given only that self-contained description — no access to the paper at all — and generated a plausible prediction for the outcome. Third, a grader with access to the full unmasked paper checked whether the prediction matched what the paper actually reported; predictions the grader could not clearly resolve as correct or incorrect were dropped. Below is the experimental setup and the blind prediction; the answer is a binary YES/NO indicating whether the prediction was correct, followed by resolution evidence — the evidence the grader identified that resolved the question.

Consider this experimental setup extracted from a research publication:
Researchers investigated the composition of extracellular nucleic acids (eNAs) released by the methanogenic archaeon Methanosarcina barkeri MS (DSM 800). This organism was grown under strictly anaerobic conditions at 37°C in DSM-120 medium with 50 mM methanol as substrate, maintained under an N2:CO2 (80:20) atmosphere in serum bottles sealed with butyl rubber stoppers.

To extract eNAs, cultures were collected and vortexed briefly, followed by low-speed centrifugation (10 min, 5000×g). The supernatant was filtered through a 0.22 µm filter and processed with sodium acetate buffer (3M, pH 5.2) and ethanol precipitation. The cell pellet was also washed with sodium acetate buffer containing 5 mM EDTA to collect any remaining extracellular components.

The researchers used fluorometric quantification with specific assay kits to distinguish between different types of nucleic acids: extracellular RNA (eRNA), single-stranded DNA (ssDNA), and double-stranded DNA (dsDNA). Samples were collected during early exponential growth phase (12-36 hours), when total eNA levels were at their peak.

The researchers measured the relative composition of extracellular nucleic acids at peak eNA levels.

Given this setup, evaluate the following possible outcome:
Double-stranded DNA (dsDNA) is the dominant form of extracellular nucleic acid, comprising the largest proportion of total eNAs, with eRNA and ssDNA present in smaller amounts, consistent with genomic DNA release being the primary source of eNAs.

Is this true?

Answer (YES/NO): NO